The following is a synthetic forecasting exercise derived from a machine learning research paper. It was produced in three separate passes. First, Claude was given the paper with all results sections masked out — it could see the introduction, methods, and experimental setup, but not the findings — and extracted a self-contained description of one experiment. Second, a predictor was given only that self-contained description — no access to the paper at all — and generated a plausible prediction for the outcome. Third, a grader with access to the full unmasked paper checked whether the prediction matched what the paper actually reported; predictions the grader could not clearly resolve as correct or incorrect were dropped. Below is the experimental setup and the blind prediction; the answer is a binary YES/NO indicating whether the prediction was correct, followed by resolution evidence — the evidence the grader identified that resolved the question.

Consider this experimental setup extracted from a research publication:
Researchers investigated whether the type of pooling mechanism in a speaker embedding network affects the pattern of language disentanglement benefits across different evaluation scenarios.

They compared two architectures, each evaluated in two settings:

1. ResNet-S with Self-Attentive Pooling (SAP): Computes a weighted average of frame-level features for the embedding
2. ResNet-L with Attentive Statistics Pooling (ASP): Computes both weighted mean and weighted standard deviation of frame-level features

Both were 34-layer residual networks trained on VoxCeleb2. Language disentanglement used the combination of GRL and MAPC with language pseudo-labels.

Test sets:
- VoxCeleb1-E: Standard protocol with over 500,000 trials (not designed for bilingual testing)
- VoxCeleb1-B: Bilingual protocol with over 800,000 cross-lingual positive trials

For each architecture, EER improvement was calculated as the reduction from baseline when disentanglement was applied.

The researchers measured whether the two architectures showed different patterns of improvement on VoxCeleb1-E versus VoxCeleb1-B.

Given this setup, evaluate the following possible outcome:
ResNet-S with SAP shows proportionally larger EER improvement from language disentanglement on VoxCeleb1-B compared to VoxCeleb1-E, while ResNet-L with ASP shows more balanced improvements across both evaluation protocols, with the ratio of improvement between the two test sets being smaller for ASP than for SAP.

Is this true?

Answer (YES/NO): NO